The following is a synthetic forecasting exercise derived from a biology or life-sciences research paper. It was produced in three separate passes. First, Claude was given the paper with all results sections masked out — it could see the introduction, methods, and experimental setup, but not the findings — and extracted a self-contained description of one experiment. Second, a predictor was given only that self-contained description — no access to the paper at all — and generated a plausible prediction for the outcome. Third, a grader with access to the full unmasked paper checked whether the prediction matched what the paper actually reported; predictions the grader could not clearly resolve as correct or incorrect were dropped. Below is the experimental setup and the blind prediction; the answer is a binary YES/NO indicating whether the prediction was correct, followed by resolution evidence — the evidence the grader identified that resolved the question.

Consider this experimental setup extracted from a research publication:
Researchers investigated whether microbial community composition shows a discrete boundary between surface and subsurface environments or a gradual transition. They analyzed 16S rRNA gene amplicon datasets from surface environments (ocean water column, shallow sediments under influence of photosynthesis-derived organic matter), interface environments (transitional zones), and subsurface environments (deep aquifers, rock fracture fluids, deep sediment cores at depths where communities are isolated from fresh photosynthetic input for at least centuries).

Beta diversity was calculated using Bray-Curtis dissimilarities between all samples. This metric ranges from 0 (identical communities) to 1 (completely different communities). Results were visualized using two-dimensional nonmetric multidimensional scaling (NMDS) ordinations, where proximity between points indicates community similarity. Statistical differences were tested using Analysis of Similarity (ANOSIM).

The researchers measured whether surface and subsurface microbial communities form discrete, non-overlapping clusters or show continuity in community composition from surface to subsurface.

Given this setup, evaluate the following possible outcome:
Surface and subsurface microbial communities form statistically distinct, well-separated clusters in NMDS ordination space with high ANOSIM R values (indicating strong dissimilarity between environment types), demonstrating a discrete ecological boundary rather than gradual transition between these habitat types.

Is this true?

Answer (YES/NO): NO